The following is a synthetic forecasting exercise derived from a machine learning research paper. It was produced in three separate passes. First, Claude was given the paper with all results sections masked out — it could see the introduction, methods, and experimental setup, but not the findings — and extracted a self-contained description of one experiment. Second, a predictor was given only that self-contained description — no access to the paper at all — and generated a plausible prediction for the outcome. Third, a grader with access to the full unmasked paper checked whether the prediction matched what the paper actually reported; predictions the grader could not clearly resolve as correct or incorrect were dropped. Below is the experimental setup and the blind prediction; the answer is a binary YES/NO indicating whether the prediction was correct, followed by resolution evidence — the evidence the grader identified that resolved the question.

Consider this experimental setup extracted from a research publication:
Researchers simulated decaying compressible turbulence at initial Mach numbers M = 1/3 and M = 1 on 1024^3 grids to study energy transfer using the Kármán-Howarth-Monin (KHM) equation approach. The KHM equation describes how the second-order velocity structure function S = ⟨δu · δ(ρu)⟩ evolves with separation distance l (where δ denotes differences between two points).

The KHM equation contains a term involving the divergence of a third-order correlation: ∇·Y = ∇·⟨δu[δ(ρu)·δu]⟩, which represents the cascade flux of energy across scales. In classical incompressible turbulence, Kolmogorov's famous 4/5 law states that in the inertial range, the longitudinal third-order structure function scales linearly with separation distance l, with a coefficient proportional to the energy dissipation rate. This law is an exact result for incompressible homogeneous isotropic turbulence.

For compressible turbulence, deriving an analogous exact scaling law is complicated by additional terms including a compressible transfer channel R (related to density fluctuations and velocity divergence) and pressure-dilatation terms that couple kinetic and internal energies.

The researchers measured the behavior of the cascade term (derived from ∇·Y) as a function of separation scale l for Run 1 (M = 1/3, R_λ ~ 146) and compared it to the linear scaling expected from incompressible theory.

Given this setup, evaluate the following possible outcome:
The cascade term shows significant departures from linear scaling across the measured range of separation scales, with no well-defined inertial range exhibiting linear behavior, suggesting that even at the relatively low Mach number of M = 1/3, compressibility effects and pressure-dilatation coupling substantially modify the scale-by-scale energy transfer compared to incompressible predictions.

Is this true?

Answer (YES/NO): NO